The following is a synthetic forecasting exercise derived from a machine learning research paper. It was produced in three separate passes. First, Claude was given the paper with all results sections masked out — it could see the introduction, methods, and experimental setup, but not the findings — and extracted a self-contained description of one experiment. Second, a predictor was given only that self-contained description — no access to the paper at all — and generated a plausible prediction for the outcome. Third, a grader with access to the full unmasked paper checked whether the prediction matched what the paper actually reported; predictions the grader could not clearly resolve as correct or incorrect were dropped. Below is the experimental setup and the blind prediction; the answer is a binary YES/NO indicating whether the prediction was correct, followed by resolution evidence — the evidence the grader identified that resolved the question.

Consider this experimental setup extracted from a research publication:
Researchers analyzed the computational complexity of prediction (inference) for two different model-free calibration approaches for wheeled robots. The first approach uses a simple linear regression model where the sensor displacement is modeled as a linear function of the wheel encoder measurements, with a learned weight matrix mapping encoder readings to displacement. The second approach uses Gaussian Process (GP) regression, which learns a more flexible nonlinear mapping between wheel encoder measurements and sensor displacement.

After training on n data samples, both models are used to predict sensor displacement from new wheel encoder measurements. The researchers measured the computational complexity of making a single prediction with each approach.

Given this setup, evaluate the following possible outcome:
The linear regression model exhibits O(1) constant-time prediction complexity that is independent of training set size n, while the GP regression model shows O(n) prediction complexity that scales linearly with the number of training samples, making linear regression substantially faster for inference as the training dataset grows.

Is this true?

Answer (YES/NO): NO